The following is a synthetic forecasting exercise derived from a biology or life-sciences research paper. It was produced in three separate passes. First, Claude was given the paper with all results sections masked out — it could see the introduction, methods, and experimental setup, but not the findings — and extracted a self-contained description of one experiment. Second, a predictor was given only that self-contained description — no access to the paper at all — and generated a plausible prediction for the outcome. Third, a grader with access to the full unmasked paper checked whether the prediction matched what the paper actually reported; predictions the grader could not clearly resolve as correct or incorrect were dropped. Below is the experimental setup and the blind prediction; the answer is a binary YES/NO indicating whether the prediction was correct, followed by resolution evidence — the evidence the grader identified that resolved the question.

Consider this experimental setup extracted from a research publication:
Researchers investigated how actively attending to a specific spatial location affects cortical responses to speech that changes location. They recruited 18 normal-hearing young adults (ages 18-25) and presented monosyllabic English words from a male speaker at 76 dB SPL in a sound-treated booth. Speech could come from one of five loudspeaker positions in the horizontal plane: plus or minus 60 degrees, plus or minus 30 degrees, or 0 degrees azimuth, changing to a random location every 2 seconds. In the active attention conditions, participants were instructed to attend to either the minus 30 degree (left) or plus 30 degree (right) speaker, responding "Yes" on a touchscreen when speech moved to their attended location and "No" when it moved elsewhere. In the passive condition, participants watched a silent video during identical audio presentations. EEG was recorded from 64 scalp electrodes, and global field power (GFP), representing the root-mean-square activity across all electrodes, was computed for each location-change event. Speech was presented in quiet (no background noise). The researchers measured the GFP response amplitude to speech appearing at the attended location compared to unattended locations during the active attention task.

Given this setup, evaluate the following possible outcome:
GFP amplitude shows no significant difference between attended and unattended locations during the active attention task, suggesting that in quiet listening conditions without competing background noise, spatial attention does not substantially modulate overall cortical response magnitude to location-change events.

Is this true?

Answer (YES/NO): NO